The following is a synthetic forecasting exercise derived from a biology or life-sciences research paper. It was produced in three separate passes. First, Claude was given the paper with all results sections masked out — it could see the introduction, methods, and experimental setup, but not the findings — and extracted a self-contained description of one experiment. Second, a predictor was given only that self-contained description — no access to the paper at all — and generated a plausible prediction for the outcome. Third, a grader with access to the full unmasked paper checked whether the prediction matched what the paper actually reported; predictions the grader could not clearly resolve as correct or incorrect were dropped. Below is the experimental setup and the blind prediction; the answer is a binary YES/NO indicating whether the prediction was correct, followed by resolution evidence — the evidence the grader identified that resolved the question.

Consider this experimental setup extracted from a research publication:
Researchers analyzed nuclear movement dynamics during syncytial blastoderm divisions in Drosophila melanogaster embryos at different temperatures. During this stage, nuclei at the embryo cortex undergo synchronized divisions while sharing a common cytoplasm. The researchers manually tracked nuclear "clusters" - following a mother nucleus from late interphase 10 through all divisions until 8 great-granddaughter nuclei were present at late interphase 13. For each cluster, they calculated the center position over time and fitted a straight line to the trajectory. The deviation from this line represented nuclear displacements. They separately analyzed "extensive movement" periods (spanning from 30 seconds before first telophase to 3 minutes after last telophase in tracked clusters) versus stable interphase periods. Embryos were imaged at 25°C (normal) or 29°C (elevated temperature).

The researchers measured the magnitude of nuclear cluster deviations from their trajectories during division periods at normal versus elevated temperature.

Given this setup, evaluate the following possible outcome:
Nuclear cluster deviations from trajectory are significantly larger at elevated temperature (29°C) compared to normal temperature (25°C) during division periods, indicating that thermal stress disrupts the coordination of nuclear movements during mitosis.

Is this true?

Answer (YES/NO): YES